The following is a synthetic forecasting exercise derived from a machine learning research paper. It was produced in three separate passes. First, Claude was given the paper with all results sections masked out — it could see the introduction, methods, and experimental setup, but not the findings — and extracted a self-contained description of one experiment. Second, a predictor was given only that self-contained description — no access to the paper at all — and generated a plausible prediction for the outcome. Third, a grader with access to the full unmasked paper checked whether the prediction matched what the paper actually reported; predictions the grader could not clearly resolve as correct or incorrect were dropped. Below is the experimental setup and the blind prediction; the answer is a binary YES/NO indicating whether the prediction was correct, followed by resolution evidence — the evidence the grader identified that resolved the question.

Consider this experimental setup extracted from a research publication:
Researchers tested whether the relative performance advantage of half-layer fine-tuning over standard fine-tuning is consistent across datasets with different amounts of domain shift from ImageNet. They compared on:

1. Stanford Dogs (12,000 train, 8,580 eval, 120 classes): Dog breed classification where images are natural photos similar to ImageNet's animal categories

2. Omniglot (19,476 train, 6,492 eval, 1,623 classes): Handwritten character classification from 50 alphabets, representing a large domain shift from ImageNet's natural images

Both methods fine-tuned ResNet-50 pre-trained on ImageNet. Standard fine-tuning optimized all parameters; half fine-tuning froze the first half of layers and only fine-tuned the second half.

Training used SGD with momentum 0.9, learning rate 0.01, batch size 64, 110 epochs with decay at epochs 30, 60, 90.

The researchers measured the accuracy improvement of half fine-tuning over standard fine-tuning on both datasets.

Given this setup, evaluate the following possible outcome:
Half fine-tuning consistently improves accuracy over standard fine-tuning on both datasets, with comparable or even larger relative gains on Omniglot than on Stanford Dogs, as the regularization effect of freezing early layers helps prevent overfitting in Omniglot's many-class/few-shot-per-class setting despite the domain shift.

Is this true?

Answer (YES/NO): NO